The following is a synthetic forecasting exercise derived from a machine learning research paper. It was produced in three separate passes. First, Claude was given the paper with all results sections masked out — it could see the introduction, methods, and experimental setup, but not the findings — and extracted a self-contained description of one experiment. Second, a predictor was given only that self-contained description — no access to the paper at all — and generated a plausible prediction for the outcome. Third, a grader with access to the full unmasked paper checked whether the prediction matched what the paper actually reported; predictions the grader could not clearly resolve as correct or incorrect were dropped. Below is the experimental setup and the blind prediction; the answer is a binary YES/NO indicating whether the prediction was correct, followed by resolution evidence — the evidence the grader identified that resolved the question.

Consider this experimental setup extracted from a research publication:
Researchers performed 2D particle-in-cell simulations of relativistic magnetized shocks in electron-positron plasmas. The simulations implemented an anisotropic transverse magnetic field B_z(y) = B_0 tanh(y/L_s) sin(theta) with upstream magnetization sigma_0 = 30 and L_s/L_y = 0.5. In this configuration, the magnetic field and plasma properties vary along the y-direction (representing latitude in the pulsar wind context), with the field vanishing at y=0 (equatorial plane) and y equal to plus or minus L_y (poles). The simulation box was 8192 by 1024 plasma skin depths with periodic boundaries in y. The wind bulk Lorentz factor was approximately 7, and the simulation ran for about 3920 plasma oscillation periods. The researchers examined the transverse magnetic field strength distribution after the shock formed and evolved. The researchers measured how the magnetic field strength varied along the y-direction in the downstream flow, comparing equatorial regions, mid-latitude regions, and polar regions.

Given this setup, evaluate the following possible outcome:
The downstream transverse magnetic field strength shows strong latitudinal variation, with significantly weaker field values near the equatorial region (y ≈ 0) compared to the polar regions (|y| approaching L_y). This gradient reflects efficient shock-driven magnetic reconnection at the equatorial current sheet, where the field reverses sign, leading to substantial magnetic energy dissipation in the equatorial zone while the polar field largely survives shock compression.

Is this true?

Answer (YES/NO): NO